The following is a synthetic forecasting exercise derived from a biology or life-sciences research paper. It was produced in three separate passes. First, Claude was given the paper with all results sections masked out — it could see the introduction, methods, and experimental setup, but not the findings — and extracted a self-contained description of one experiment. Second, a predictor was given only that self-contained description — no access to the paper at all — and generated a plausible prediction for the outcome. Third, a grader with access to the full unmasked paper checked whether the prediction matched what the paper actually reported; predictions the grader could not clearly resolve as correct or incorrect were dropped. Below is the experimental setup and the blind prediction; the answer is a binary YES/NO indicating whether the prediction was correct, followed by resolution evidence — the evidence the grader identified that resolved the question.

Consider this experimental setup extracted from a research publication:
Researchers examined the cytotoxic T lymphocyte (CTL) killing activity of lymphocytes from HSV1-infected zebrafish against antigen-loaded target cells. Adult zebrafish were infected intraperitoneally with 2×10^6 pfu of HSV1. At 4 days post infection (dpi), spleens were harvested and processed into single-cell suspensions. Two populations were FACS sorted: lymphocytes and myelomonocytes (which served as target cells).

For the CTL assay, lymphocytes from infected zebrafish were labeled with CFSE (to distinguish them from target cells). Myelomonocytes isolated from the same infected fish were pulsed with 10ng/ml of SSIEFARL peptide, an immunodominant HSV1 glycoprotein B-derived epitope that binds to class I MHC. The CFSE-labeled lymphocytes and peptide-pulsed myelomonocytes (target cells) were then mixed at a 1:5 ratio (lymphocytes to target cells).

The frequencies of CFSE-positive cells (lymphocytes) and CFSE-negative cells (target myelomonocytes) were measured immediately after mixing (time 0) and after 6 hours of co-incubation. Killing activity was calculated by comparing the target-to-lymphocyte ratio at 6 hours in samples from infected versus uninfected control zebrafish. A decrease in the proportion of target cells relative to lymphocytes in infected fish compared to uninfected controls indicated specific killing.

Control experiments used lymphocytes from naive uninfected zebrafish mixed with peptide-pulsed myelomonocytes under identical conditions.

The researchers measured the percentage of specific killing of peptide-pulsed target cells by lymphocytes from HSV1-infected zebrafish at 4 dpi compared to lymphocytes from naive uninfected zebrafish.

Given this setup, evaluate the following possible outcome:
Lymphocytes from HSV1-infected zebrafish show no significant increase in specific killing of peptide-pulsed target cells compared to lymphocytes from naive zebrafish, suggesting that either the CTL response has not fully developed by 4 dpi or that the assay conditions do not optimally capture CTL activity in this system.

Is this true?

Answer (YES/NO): NO